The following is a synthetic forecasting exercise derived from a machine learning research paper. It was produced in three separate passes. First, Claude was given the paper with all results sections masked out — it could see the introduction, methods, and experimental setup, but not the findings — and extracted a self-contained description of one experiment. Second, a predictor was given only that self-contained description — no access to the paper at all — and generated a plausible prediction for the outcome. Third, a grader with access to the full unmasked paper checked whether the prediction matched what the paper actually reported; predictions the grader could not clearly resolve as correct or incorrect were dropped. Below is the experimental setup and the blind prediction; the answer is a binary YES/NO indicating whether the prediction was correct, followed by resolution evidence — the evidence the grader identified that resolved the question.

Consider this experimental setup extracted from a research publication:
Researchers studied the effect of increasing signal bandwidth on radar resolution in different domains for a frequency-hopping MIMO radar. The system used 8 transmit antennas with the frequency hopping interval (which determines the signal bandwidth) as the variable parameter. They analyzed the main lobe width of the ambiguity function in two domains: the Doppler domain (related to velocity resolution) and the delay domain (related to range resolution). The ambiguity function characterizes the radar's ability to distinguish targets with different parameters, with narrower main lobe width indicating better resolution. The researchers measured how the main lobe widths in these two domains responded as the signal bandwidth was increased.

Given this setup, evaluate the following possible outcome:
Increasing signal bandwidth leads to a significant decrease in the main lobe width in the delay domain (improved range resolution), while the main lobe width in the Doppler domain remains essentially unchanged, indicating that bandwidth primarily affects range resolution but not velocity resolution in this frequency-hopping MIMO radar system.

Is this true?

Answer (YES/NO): NO